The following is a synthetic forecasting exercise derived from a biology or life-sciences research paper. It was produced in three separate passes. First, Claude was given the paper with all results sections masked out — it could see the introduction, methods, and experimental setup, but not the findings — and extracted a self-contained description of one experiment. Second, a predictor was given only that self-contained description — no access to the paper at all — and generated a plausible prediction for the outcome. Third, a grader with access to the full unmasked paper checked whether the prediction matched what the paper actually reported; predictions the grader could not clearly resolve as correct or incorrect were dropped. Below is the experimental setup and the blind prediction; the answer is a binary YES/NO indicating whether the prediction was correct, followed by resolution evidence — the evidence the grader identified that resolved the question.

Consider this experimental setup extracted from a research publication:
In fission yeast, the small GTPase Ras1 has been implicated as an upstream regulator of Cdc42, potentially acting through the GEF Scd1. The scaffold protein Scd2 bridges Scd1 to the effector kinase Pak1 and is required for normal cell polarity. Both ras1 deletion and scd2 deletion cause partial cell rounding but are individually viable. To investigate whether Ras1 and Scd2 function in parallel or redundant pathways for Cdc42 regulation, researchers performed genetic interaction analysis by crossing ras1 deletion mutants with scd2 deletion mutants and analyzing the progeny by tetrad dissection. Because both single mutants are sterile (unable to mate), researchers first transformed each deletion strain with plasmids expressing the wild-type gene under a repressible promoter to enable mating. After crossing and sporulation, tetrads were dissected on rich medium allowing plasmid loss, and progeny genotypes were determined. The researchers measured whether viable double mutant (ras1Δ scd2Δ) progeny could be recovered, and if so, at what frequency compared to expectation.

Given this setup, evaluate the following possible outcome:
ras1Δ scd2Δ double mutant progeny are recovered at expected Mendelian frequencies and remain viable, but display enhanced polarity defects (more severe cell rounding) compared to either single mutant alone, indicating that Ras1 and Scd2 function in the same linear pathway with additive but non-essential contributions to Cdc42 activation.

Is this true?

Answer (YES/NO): NO